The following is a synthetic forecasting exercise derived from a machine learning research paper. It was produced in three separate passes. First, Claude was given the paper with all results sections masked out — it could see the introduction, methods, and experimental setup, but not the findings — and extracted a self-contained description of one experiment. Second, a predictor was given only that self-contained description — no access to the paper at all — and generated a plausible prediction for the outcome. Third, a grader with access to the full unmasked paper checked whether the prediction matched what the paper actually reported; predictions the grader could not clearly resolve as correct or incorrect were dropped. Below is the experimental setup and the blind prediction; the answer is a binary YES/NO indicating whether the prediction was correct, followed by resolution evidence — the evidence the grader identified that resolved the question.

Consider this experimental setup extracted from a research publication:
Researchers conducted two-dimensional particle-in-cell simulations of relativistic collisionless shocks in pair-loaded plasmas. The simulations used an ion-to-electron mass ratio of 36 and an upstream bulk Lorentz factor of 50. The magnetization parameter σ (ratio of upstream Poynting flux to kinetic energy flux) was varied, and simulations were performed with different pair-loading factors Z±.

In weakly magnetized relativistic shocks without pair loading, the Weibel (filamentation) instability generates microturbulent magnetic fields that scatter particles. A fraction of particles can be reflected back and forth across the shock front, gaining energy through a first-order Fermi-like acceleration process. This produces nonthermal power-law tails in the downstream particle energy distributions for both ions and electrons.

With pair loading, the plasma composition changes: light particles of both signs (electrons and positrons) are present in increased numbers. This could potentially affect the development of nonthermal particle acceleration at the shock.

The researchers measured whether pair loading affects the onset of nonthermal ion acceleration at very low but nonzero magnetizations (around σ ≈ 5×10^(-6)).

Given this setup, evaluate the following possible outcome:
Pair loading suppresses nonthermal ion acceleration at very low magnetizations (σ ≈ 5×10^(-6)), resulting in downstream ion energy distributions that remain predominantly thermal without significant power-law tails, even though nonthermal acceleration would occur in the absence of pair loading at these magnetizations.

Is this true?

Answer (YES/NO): YES